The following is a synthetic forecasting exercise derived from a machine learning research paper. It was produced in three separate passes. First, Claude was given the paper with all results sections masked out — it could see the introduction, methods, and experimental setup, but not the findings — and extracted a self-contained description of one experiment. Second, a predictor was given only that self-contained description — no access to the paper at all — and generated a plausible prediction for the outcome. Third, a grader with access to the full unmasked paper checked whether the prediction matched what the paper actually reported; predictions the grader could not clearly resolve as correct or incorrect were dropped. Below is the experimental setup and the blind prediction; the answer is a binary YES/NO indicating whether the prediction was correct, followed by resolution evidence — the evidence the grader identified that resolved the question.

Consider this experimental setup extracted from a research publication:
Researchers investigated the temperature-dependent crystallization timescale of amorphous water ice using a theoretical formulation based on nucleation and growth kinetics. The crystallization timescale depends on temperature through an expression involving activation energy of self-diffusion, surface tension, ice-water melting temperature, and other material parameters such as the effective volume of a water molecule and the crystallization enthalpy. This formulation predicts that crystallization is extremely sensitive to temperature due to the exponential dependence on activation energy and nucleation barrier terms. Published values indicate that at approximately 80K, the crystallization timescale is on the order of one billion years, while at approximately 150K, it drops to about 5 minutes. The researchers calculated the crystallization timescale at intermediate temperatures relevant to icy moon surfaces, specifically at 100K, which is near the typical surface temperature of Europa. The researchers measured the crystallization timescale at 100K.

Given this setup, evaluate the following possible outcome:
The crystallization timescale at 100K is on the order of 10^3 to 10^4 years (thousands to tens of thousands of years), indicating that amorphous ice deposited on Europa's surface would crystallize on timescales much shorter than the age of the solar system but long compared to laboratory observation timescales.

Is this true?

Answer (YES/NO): YES